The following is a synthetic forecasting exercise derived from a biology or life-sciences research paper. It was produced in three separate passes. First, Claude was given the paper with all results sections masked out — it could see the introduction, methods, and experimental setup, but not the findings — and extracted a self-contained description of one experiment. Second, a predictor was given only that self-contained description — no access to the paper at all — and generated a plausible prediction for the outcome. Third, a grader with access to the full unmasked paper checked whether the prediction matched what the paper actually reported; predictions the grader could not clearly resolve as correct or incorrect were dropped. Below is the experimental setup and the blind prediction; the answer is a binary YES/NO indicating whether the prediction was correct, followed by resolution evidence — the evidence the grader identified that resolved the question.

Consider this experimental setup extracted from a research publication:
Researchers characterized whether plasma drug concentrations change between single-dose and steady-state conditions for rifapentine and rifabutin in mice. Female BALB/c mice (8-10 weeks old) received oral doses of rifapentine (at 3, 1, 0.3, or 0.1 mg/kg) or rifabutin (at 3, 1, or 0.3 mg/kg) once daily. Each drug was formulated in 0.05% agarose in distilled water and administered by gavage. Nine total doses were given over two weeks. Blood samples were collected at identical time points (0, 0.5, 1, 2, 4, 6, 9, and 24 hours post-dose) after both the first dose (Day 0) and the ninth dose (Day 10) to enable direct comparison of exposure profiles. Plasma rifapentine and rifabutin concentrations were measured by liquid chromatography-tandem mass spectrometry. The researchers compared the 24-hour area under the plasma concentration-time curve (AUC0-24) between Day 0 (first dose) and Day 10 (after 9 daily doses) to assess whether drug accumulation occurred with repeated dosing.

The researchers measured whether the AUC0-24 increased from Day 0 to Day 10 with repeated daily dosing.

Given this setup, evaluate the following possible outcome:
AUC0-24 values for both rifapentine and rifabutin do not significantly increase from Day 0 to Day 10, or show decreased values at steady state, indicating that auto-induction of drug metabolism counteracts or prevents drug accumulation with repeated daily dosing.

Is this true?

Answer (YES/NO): NO